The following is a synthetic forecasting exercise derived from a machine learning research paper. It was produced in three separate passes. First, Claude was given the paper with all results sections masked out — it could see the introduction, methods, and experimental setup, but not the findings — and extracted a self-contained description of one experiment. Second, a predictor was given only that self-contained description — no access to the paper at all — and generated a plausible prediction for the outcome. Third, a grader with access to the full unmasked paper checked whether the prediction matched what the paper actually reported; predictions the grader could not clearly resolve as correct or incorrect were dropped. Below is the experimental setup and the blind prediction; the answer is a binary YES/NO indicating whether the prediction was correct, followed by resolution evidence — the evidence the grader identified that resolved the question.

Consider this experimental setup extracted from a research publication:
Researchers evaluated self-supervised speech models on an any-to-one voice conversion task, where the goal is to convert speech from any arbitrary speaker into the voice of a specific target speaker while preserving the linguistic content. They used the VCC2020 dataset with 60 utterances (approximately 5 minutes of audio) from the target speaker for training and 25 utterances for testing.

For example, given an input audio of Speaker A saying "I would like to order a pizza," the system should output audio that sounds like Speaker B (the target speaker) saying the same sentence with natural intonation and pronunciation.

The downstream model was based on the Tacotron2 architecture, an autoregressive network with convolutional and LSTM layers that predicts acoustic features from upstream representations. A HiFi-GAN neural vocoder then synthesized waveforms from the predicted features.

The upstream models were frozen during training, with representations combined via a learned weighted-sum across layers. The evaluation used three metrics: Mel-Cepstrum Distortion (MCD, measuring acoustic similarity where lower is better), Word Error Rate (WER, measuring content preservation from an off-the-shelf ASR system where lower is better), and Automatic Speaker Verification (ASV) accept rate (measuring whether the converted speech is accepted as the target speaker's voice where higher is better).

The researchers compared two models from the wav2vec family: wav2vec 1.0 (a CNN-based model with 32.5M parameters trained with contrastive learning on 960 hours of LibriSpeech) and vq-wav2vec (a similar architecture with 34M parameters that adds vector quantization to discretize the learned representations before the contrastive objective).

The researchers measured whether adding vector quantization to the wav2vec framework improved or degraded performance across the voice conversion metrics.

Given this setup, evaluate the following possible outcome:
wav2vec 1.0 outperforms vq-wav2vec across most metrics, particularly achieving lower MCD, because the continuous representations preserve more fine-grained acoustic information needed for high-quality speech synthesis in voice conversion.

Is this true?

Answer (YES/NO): NO